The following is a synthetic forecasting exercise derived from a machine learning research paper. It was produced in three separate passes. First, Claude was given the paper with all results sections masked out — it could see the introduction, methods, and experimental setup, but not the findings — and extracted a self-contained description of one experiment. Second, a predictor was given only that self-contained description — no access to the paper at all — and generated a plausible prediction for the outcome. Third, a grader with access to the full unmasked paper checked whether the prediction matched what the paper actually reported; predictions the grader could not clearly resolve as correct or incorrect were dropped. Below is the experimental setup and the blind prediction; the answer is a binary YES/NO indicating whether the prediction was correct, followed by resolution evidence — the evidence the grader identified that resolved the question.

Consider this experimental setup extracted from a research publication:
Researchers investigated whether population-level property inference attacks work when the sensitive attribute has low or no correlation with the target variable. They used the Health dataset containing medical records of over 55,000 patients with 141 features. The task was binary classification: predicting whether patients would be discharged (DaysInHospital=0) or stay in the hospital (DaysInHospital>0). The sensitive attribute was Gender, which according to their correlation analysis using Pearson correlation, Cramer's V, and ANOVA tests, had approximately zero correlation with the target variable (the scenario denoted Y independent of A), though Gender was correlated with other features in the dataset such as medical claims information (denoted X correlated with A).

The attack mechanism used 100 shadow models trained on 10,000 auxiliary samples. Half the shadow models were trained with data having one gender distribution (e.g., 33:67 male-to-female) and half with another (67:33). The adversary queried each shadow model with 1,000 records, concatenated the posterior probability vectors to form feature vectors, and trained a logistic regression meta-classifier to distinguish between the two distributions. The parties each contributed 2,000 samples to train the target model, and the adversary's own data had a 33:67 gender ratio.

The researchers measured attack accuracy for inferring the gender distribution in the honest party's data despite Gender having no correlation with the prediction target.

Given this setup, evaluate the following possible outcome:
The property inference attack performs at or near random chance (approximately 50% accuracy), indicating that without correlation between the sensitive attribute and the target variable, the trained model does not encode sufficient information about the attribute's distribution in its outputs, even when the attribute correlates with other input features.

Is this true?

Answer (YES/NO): NO